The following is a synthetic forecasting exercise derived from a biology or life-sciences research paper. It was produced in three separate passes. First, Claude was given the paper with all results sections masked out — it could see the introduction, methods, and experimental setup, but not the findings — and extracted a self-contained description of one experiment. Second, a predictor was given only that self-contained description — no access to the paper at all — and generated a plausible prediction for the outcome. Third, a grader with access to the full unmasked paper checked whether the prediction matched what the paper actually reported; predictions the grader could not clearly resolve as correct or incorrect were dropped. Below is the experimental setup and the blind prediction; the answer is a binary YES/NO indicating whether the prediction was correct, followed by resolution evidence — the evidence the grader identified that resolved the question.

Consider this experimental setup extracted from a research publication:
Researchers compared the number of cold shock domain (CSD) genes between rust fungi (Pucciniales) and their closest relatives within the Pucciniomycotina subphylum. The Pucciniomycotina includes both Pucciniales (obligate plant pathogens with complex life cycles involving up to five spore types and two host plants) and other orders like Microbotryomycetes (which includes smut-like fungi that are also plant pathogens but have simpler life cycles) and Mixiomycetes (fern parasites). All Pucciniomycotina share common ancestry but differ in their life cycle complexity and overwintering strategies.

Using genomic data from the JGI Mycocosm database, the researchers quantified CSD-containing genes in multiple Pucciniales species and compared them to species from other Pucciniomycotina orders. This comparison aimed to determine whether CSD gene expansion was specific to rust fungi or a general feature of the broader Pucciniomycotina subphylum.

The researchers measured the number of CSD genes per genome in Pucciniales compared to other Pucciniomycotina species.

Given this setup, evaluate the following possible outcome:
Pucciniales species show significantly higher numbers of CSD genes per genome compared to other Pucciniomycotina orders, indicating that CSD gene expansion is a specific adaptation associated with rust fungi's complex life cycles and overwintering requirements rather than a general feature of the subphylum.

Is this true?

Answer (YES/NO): NO